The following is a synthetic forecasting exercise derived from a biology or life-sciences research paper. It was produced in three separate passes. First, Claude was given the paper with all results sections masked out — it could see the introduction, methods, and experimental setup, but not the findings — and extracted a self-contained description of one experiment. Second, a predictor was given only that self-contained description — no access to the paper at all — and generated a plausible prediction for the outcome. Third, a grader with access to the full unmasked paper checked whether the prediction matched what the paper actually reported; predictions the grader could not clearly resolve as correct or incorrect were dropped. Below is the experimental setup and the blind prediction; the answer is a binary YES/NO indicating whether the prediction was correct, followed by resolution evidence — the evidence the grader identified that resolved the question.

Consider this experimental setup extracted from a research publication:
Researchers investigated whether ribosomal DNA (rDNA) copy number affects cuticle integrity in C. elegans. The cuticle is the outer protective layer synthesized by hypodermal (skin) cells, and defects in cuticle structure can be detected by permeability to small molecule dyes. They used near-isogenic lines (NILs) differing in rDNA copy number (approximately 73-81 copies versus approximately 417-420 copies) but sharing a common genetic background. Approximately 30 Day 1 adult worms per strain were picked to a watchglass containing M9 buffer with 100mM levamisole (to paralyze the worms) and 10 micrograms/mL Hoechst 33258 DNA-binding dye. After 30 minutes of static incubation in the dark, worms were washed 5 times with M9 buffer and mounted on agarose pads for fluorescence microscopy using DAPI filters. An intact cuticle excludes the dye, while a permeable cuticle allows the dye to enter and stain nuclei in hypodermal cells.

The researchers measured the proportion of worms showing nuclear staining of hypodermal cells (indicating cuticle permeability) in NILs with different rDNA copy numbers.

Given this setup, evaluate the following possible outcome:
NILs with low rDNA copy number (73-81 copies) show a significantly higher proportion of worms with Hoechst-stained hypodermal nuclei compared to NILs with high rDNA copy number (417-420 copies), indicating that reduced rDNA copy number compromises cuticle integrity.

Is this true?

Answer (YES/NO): NO